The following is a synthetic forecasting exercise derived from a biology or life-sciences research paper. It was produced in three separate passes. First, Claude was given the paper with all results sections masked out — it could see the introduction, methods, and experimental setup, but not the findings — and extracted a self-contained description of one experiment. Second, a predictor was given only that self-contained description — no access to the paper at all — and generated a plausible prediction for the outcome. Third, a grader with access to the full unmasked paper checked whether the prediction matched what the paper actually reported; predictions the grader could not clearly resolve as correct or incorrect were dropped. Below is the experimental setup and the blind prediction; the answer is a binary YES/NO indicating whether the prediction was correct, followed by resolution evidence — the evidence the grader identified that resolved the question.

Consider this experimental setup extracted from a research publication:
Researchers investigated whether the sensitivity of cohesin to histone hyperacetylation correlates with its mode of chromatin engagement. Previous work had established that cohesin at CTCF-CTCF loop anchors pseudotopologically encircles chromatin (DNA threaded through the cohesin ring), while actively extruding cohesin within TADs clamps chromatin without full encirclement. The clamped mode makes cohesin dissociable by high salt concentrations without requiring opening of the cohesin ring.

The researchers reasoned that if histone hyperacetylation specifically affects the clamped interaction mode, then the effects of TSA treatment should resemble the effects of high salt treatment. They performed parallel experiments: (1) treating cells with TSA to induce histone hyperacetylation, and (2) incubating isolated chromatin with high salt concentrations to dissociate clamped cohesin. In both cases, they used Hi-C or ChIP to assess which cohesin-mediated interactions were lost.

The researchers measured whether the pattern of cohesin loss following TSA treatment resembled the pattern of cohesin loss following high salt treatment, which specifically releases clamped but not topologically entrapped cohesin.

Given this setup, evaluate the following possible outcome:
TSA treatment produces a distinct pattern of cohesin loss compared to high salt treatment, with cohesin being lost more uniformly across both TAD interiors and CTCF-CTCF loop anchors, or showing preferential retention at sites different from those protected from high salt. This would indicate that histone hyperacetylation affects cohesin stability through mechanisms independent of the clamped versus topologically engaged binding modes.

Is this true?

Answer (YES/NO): NO